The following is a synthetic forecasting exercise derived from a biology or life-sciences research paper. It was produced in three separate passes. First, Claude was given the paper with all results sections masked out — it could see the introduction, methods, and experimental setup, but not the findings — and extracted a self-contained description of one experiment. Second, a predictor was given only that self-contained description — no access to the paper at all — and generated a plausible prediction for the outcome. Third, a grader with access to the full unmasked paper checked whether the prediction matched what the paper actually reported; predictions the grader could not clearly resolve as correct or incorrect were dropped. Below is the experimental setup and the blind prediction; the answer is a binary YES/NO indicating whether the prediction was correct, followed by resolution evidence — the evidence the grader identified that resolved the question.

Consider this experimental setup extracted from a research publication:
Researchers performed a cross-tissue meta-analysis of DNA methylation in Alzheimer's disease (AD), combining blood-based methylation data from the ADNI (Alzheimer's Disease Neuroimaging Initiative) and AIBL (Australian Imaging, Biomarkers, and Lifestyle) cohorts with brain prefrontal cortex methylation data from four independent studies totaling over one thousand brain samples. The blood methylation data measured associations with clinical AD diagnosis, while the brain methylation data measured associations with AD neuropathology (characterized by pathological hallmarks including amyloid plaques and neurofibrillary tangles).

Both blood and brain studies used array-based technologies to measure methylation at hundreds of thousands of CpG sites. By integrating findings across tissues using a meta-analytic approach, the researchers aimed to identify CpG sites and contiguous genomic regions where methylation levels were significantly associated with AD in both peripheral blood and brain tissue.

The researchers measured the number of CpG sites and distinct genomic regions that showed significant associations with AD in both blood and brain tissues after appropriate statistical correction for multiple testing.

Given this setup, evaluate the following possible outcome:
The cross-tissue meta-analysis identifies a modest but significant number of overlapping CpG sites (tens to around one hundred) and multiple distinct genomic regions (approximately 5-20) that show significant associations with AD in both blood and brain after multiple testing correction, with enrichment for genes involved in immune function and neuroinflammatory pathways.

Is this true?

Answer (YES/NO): YES